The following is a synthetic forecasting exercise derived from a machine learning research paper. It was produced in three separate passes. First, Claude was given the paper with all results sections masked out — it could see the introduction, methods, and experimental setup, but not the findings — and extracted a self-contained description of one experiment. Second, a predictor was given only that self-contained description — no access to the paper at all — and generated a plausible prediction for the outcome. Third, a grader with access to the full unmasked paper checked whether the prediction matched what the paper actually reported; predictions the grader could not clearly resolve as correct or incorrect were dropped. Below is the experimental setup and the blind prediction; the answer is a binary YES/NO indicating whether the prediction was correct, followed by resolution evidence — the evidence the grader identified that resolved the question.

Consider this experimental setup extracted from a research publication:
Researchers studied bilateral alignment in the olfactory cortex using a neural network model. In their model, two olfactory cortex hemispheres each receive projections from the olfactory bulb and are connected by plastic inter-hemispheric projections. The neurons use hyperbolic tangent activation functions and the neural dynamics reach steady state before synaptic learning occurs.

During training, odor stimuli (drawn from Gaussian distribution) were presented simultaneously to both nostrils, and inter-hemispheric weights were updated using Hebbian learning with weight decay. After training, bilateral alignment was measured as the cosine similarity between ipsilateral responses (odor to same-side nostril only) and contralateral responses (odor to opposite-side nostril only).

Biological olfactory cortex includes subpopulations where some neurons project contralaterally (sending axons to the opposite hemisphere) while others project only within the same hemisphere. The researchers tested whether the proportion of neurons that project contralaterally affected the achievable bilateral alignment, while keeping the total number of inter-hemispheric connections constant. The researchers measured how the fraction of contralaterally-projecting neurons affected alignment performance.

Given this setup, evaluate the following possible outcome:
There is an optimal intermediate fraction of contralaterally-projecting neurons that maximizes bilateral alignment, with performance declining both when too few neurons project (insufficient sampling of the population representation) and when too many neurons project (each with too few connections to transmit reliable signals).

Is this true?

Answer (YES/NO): NO